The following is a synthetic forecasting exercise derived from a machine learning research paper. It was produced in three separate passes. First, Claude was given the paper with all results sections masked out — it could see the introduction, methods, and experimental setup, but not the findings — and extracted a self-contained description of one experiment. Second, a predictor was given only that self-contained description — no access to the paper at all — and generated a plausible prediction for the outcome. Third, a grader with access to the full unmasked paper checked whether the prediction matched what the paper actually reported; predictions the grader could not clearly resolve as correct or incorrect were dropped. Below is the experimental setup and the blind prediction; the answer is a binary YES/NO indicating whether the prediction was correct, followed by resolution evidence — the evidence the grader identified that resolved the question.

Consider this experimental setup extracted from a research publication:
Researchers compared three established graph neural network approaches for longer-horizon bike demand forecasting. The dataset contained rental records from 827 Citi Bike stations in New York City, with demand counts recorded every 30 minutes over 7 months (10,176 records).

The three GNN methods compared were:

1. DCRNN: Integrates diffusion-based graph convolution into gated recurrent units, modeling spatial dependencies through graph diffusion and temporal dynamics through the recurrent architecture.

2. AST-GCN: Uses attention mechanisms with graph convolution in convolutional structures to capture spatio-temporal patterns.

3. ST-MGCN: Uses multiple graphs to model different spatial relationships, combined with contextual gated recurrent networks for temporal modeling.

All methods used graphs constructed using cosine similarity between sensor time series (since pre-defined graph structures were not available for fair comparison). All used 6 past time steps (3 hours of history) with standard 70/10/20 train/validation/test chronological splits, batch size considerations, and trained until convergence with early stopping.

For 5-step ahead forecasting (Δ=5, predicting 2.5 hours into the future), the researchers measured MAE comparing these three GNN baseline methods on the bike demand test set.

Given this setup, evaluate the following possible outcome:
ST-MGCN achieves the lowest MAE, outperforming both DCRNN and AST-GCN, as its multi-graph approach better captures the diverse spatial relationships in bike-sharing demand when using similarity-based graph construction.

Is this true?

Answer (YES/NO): NO